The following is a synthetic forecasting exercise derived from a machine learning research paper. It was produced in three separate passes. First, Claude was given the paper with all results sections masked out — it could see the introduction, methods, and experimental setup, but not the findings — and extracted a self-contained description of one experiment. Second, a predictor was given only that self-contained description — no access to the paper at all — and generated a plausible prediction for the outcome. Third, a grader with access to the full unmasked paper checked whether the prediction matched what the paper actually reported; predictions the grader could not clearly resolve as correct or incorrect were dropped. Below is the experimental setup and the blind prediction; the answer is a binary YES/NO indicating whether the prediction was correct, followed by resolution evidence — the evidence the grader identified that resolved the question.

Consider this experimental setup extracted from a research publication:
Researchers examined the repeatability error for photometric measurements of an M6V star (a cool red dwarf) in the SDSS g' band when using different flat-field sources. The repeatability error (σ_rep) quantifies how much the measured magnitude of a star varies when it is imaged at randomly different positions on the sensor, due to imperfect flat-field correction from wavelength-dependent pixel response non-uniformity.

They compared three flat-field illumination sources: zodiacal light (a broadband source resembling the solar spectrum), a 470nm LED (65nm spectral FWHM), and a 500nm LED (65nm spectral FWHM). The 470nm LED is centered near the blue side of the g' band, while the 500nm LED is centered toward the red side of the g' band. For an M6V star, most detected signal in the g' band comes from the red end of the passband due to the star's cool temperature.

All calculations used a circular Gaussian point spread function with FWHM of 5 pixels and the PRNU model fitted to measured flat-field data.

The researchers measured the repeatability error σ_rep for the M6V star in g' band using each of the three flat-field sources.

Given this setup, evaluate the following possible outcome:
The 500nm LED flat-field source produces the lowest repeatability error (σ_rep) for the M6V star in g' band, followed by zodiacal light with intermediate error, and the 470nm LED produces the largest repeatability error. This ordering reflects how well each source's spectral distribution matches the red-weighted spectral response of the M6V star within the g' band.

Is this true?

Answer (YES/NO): YES